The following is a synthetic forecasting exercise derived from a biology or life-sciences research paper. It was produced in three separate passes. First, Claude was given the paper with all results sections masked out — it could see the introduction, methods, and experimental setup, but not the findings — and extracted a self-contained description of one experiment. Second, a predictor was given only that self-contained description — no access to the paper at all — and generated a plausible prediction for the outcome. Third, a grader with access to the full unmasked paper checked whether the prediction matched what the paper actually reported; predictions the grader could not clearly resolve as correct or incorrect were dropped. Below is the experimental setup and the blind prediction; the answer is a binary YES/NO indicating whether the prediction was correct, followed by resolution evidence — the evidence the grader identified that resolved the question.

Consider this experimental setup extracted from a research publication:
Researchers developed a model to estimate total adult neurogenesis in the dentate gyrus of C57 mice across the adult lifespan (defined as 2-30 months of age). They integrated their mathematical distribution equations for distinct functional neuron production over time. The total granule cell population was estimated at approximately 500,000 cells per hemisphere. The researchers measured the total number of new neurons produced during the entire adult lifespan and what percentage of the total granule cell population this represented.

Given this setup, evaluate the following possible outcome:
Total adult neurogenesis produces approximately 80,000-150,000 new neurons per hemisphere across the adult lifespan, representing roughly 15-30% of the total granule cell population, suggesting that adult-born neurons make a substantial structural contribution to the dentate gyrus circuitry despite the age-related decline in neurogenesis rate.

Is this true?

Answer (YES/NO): NO